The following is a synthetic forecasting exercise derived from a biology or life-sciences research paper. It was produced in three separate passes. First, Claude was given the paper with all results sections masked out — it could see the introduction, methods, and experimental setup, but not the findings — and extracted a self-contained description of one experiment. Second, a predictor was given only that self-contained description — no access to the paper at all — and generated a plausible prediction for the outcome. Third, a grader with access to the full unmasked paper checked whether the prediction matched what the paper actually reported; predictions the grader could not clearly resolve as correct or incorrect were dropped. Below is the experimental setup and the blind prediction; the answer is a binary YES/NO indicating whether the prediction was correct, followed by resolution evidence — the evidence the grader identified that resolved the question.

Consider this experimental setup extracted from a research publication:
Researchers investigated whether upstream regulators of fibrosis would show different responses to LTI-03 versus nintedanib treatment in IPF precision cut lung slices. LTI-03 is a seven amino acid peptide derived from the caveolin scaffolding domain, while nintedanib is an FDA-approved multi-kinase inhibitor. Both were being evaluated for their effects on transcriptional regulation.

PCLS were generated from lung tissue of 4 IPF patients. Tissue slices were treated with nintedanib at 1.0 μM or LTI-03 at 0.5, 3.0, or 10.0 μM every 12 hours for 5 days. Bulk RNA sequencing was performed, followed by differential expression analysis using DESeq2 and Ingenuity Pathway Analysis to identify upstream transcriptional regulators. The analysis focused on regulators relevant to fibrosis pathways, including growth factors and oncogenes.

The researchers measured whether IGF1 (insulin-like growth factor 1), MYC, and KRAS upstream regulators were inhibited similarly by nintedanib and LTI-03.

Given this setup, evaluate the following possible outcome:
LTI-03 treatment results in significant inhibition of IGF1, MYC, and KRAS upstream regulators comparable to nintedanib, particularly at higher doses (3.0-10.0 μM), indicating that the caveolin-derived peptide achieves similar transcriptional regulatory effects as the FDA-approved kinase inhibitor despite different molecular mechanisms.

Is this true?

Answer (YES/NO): NO